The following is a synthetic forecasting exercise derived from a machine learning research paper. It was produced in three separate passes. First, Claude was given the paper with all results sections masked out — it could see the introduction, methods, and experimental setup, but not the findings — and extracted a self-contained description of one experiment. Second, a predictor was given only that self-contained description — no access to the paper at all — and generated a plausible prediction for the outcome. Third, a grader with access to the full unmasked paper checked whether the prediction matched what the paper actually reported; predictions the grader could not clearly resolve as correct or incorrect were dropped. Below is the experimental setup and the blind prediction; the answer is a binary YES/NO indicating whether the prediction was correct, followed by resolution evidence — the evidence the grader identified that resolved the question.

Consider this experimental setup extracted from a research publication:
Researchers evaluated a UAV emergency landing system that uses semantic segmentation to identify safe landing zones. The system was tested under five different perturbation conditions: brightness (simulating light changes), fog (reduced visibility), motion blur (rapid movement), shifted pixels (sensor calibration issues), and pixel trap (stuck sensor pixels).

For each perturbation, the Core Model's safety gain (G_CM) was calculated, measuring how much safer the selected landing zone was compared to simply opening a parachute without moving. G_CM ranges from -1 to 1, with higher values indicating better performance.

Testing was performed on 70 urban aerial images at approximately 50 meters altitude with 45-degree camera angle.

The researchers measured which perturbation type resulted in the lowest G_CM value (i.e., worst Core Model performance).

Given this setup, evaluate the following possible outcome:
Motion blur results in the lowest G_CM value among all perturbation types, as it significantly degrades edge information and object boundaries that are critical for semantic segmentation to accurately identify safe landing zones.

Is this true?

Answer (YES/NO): YES